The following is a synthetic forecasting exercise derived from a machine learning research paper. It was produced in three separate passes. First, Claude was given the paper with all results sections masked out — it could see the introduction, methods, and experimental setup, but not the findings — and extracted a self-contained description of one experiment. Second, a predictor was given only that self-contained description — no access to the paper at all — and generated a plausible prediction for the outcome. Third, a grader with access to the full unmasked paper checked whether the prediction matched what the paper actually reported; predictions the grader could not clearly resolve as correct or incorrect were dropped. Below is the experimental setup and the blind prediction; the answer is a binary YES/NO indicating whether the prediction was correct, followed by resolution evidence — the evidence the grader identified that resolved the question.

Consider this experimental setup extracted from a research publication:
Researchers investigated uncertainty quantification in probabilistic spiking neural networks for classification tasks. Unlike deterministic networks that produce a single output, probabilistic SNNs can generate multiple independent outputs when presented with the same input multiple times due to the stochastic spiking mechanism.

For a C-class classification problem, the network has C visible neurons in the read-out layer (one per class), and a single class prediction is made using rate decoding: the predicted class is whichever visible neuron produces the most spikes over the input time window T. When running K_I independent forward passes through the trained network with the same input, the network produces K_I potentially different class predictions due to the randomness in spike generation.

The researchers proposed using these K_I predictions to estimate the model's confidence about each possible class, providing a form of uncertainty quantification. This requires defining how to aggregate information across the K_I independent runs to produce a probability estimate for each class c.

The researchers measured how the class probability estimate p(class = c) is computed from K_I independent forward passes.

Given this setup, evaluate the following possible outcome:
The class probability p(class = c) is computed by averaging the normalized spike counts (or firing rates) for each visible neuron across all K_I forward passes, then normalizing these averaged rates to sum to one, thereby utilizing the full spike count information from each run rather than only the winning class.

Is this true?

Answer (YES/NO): NO